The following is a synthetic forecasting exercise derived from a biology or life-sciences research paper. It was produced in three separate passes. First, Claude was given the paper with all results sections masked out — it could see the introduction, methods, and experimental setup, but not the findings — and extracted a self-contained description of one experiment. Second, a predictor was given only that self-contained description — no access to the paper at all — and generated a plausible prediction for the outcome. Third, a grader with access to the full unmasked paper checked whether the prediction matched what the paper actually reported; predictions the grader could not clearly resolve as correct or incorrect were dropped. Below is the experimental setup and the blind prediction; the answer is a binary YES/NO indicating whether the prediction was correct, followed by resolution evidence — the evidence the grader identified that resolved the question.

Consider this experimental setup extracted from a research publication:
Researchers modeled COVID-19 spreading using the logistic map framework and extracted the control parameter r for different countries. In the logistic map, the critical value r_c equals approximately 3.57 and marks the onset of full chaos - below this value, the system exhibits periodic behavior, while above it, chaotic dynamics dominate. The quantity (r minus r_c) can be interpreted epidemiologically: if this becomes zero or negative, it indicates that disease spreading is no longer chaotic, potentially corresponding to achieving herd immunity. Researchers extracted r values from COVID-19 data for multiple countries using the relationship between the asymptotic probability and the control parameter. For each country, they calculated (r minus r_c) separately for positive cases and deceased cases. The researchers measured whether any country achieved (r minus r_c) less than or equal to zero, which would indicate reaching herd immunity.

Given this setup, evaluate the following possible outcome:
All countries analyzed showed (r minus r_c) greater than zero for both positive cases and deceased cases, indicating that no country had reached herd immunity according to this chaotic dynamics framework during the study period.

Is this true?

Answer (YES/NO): YES